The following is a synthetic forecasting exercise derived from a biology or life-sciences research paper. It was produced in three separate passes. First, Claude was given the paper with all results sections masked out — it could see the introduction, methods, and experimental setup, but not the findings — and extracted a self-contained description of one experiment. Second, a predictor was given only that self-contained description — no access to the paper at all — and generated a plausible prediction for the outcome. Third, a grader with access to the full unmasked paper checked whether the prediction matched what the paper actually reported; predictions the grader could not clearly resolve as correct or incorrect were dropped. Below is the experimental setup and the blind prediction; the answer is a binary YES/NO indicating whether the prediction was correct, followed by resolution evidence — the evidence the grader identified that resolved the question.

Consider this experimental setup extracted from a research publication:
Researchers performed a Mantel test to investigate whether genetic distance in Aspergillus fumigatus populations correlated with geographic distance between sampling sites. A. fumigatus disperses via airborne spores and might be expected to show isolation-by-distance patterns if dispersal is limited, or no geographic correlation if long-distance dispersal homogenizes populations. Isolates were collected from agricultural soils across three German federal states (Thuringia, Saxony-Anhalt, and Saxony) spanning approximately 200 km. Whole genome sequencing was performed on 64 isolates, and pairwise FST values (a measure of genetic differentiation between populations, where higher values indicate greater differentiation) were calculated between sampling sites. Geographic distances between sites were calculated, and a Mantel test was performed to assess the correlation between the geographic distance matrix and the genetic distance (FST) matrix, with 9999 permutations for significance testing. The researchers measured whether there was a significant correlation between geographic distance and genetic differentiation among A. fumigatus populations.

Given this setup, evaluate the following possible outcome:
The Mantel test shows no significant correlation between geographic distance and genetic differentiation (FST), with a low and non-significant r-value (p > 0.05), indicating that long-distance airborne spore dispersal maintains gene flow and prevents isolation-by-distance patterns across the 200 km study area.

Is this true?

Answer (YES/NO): YES